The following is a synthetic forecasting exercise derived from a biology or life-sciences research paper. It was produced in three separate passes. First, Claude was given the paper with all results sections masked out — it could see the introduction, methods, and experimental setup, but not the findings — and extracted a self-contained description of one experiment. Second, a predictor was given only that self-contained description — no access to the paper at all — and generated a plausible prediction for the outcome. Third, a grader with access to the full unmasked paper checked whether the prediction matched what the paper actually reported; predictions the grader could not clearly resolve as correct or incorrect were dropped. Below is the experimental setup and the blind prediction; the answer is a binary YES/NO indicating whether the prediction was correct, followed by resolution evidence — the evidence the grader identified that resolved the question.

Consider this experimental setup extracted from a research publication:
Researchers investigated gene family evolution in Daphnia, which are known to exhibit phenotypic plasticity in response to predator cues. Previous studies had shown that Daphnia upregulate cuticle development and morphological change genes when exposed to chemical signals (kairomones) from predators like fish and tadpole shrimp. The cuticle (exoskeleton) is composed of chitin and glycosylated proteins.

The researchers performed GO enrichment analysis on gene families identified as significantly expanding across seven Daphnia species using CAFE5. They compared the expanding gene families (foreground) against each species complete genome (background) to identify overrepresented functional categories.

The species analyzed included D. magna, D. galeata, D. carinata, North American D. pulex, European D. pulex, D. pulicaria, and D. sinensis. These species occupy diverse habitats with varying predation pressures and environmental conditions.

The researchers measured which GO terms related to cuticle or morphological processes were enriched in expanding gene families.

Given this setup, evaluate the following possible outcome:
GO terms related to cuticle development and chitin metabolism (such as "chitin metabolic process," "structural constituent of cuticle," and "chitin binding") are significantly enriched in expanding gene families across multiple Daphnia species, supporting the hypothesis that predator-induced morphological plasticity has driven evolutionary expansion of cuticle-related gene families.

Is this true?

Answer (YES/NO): NO